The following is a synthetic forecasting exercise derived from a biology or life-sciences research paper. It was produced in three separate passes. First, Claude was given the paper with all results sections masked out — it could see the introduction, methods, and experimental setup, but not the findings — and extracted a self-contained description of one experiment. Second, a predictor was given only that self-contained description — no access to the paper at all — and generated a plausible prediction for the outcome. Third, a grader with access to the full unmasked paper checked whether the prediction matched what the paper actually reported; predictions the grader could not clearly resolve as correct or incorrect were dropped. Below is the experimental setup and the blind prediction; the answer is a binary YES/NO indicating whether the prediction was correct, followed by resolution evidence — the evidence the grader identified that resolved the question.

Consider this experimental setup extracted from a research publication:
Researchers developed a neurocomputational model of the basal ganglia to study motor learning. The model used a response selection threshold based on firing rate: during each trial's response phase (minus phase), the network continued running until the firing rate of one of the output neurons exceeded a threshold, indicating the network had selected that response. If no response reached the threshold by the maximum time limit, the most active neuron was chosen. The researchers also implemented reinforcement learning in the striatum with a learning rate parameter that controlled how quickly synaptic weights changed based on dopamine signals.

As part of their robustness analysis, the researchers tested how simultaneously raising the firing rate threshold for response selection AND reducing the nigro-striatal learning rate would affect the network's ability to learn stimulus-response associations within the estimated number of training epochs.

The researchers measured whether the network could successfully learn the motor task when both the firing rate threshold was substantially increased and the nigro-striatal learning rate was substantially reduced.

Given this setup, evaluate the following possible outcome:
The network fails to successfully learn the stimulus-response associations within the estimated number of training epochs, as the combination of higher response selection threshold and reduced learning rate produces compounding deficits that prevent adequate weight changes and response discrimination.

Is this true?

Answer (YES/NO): YES